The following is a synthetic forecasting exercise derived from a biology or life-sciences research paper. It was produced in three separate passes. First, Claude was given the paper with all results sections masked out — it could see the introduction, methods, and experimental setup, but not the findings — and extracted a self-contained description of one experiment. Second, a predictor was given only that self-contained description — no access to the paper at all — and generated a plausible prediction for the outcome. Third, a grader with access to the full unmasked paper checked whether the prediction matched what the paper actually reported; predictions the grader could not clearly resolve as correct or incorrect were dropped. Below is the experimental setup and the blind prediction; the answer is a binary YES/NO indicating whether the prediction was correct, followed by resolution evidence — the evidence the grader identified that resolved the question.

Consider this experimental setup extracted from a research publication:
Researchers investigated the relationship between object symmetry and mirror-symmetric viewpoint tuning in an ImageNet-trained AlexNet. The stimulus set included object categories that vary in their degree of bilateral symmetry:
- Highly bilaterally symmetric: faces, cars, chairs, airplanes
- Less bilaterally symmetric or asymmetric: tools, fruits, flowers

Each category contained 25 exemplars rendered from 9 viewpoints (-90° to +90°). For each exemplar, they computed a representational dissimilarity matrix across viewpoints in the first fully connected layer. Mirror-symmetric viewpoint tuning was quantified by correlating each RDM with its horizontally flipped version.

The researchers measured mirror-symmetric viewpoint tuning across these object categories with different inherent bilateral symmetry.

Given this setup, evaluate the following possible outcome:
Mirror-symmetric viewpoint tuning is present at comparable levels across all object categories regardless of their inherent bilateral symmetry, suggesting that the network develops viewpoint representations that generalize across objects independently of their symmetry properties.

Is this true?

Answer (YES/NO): NO